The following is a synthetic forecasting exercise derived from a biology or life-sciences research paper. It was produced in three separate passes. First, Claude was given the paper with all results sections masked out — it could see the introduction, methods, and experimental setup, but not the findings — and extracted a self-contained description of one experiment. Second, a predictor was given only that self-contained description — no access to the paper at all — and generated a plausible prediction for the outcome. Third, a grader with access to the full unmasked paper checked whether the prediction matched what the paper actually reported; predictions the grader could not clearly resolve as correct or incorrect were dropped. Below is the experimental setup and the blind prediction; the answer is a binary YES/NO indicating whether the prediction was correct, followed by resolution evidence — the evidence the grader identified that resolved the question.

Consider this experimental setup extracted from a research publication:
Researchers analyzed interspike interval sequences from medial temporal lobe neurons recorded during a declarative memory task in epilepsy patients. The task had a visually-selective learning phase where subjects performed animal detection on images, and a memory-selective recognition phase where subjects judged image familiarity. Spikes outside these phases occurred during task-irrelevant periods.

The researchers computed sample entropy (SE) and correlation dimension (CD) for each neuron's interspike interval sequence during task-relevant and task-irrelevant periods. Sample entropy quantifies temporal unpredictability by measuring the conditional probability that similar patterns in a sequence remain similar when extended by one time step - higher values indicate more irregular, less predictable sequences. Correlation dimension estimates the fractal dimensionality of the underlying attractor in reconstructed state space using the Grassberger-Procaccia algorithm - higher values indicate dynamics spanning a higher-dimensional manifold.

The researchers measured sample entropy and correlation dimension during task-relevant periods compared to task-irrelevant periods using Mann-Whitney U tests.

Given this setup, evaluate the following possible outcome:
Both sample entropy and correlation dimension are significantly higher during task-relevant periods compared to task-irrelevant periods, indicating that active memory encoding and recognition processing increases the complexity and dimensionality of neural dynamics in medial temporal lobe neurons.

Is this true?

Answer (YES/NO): YES